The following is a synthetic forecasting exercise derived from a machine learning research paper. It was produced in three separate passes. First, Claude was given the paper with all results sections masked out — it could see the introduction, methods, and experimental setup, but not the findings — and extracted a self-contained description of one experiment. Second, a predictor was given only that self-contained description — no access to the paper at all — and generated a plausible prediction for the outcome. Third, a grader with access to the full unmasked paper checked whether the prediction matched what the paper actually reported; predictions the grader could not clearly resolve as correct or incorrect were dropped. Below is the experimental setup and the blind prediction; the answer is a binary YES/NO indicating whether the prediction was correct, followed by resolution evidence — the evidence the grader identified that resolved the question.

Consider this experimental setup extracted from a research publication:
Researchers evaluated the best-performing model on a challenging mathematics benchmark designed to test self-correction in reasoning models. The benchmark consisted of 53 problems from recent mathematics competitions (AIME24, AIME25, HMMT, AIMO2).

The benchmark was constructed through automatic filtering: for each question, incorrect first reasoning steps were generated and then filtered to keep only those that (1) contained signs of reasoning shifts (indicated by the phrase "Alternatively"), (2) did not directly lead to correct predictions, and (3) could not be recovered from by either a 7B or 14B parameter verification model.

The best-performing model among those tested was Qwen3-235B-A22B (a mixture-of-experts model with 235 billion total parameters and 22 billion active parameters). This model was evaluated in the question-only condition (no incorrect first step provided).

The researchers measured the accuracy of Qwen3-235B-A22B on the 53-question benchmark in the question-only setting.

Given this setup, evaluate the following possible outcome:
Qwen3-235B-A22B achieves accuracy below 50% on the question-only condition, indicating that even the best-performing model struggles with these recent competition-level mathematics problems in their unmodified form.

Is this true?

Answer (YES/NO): YES